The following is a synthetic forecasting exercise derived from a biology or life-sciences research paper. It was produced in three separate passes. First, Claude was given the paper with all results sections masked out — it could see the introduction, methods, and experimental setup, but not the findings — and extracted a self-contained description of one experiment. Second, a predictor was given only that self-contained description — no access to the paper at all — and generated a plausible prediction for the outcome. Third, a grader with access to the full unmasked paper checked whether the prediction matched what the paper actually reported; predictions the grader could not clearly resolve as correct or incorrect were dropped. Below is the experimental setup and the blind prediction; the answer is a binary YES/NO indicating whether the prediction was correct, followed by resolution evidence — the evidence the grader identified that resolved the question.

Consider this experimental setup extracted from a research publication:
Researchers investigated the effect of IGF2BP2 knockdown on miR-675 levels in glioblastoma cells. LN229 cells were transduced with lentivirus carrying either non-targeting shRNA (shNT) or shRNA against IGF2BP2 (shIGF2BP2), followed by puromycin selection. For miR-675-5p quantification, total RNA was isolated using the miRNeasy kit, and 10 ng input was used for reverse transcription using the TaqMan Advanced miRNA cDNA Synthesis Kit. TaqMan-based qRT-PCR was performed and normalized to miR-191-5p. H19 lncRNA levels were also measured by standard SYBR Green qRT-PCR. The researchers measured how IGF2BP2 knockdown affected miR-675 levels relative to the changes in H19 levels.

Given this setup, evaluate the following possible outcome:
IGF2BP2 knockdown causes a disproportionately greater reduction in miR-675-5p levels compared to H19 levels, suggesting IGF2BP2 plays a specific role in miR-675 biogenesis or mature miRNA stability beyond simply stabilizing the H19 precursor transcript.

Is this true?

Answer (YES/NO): NO